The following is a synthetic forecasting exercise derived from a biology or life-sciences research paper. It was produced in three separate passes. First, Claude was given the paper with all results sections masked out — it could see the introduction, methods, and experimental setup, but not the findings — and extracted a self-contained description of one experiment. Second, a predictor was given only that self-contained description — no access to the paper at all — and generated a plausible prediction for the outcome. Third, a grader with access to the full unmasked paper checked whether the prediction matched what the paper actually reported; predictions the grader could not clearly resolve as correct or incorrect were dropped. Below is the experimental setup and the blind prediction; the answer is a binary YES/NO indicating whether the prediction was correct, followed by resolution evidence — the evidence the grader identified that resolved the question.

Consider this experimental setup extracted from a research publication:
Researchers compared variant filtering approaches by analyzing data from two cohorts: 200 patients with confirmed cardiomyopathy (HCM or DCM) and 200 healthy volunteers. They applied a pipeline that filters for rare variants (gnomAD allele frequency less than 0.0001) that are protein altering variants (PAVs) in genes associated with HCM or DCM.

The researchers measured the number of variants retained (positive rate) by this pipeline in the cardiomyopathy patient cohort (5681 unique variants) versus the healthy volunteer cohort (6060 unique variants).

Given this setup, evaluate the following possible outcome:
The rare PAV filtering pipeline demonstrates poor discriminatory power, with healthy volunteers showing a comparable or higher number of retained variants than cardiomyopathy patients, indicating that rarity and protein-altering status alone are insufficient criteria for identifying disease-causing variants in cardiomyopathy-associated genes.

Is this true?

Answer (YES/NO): NO